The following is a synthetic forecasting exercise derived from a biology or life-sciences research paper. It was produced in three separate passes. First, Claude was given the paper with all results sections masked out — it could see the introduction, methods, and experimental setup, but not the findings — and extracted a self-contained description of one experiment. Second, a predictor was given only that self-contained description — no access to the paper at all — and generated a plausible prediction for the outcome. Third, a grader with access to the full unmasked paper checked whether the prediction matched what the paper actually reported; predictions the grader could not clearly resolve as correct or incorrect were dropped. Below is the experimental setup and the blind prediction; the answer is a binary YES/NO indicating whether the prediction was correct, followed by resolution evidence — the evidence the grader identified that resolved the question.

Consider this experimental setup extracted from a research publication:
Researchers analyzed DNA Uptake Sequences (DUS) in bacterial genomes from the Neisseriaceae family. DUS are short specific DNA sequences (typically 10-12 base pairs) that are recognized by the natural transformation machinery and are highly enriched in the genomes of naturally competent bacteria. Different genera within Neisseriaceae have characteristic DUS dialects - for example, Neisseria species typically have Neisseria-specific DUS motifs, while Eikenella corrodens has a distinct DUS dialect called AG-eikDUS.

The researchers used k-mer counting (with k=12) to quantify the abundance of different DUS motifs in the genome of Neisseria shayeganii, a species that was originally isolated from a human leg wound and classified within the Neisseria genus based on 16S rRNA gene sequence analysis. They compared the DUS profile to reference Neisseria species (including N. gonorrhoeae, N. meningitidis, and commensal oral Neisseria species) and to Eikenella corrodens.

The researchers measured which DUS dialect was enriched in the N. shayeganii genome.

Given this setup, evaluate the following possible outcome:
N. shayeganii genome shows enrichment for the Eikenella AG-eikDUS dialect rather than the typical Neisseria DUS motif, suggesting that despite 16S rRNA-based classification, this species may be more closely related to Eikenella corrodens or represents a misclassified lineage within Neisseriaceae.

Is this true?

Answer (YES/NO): YES